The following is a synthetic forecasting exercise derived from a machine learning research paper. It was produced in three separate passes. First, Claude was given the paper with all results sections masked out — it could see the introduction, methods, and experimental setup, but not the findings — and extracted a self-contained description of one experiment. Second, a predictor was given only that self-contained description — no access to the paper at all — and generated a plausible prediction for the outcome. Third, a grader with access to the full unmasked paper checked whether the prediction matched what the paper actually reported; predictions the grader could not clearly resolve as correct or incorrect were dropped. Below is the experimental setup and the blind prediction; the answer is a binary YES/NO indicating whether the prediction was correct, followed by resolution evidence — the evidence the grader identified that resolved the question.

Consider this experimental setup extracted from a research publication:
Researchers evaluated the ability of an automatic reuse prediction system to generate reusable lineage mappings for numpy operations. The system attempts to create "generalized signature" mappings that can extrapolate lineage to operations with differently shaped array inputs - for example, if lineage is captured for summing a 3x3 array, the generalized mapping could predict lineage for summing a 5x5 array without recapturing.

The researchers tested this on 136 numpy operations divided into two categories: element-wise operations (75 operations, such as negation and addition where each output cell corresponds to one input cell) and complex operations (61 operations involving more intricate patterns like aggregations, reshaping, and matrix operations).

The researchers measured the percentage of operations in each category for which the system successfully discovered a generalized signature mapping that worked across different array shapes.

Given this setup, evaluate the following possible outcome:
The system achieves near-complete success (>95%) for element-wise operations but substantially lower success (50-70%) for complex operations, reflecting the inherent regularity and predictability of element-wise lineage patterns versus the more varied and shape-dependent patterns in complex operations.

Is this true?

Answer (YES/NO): NO